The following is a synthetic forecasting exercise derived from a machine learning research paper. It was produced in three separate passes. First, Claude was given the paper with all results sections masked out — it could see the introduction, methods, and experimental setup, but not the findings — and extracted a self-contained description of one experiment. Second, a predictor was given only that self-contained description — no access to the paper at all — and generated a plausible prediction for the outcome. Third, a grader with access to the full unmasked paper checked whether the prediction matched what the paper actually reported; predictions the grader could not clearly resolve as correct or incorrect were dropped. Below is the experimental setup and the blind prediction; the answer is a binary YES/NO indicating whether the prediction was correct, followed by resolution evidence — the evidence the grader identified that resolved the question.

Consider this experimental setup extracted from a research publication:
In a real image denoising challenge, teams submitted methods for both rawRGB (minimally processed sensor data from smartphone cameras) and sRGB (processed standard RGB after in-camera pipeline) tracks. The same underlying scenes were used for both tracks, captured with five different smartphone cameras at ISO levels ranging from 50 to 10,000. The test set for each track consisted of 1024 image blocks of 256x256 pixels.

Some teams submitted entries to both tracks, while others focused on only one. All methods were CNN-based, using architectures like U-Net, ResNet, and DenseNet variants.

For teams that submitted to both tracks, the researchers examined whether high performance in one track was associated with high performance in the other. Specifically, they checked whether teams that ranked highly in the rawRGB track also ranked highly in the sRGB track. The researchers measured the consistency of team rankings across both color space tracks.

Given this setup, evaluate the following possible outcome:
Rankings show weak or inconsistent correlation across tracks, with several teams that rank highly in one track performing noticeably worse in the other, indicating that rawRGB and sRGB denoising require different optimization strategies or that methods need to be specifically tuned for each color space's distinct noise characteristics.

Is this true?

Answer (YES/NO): NO